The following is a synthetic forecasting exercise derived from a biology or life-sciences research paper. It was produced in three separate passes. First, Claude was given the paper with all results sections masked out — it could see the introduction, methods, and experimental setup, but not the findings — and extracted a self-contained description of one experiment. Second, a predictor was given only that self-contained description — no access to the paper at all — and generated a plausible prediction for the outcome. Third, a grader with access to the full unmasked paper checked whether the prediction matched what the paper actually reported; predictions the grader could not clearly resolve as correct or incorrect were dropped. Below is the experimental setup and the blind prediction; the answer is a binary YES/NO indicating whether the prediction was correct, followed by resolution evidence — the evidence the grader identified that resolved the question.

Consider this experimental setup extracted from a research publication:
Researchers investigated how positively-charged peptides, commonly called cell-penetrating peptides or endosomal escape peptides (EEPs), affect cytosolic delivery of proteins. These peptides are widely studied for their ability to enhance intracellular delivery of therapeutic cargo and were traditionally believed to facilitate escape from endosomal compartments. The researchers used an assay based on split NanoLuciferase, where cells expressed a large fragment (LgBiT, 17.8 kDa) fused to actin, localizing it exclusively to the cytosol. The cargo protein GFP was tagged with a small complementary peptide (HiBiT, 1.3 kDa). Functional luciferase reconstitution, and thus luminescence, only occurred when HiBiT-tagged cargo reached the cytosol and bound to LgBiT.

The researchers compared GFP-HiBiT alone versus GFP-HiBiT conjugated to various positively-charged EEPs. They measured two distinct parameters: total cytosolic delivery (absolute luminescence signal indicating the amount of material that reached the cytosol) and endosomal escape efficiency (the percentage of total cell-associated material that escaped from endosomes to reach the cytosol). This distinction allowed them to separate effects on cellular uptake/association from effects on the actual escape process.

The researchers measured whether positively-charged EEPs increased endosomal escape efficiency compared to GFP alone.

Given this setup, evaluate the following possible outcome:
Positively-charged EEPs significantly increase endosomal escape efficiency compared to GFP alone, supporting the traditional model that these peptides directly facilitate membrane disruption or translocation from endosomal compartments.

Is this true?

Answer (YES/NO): NO